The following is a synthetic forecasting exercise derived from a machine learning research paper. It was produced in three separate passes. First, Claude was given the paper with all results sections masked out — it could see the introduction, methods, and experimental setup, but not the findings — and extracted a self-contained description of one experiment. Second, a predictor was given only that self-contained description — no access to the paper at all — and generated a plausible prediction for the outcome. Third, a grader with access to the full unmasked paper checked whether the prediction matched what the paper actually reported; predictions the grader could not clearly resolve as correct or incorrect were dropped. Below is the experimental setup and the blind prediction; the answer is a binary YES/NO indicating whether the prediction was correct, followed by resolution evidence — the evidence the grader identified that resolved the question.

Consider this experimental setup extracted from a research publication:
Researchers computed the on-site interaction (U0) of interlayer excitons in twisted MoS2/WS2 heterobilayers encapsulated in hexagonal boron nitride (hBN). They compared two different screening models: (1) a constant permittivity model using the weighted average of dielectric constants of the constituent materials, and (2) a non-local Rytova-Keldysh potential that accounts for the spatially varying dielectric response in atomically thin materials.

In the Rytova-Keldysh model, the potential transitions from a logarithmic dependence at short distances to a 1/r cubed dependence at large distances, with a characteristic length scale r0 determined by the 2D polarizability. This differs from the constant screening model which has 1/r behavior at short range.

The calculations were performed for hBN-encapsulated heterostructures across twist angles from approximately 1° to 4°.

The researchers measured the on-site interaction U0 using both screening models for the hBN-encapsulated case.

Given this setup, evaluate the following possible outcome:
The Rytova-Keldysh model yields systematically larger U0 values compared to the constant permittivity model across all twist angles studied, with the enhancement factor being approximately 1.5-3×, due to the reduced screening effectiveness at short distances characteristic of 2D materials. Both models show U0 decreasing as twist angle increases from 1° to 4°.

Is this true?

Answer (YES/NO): NO